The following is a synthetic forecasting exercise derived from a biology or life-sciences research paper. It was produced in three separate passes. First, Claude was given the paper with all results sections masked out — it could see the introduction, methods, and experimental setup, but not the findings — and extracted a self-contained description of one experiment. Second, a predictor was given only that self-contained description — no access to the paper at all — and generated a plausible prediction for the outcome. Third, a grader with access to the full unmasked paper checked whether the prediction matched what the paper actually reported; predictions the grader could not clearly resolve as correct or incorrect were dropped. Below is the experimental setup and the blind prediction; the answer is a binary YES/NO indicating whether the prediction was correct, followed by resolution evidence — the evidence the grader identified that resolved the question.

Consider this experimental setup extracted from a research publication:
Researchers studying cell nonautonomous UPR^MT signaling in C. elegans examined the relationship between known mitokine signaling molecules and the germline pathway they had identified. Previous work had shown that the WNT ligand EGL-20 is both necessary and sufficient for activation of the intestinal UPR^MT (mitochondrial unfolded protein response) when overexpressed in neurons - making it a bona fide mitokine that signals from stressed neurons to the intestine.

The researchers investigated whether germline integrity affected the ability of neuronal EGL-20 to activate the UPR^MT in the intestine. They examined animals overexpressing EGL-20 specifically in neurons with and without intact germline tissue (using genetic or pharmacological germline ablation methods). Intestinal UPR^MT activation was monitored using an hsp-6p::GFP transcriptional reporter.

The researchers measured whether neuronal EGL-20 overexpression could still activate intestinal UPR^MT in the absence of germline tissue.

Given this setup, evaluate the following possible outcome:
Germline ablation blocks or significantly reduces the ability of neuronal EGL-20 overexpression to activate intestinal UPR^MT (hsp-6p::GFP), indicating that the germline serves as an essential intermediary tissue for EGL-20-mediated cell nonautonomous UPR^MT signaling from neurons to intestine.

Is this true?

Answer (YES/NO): YES